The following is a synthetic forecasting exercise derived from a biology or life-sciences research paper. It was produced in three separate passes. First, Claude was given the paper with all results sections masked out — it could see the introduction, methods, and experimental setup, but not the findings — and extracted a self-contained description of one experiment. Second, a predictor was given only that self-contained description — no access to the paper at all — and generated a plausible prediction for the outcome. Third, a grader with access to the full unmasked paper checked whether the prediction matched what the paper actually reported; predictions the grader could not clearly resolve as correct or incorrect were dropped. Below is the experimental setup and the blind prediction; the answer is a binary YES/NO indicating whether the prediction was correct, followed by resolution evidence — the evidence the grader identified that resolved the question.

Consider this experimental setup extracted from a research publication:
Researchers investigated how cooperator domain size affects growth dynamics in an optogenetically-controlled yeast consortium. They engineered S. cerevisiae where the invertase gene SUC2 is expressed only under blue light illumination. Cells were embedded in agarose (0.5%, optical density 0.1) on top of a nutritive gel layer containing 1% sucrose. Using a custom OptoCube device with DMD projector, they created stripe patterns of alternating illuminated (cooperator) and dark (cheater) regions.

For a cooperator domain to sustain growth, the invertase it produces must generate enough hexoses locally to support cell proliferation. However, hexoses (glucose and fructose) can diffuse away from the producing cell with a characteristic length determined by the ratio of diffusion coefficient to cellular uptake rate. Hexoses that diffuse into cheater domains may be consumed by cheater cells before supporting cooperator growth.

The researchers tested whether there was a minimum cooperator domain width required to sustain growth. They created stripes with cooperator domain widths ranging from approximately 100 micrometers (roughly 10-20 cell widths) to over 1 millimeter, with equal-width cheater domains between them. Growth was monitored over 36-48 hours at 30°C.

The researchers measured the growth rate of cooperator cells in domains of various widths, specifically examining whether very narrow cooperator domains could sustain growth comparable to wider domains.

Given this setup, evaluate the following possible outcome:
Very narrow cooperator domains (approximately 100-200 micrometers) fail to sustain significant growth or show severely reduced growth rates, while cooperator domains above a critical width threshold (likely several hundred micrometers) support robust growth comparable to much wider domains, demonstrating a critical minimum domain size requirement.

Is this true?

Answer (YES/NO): NO